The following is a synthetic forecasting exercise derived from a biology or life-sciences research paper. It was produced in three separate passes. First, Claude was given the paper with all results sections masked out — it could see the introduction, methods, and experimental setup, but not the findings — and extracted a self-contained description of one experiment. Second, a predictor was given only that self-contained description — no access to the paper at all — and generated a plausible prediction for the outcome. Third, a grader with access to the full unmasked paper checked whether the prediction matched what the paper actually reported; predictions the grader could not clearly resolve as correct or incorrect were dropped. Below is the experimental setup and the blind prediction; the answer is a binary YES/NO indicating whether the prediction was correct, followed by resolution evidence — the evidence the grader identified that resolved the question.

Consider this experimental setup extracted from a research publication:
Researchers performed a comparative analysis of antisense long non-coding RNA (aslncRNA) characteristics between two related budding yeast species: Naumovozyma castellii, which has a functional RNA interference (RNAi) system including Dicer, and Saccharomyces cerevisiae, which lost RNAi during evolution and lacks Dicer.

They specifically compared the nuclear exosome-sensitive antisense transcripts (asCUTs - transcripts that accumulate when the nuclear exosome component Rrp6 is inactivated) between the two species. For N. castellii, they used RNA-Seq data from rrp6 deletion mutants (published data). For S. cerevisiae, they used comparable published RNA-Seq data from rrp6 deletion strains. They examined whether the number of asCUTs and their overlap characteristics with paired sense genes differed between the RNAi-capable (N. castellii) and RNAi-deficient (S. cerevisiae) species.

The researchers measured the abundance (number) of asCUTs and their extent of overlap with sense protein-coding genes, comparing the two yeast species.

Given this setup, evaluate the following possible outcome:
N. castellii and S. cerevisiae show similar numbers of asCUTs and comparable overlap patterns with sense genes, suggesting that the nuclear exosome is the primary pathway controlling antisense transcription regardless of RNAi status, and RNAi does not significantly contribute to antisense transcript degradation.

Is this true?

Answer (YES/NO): NO